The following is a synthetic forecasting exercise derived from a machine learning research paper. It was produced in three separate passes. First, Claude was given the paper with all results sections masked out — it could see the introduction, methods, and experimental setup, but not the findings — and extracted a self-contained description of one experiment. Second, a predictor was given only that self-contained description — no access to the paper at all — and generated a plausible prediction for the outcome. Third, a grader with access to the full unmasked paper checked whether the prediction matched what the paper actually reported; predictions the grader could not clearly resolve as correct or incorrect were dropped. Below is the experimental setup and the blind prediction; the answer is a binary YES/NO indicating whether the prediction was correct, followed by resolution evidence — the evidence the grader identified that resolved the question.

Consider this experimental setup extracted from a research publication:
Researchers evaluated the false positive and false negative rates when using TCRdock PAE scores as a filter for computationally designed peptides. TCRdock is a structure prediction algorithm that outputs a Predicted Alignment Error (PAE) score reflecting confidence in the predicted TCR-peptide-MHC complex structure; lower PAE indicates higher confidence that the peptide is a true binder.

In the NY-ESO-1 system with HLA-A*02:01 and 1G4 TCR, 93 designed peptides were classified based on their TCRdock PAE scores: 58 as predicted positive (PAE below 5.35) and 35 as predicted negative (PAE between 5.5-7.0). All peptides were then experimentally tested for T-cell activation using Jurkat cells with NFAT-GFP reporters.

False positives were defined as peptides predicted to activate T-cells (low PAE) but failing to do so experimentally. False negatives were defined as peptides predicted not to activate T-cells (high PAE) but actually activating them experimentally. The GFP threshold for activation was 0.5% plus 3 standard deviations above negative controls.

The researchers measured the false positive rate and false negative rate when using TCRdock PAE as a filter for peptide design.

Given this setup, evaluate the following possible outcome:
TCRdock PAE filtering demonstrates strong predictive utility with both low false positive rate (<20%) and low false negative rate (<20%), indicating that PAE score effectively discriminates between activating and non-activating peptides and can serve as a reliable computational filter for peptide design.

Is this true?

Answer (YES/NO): NO